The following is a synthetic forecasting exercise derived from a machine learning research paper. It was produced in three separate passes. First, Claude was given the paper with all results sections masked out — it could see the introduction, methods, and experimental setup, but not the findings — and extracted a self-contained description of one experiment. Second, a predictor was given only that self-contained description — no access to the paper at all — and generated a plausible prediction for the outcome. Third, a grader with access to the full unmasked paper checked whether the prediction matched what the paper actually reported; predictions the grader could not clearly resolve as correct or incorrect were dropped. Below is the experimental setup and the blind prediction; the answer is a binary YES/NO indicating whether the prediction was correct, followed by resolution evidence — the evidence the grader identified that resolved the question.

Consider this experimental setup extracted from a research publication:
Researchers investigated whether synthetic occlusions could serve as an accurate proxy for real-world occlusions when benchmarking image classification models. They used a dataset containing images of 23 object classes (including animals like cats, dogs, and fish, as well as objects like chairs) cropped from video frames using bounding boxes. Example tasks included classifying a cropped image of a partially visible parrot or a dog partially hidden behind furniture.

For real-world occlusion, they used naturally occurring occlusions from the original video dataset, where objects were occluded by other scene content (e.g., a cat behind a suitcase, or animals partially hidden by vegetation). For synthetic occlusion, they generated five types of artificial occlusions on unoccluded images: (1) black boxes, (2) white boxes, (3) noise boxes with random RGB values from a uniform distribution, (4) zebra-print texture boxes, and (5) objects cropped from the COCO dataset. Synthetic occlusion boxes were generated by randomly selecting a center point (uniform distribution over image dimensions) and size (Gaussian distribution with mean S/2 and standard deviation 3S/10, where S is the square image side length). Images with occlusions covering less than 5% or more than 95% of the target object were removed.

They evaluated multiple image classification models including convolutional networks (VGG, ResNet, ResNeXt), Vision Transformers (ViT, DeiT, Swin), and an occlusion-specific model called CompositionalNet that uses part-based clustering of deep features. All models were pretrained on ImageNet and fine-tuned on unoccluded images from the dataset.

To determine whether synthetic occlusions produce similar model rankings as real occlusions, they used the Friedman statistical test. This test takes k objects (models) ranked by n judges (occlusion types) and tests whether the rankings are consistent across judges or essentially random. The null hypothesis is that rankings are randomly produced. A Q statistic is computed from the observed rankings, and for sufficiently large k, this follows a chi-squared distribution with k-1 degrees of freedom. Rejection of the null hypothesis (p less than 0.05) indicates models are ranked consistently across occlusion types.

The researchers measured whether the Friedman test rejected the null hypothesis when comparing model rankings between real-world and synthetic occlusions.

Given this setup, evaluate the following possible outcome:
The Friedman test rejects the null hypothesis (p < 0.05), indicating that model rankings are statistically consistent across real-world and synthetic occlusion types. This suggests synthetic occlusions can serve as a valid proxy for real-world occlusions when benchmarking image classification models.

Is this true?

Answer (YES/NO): YES